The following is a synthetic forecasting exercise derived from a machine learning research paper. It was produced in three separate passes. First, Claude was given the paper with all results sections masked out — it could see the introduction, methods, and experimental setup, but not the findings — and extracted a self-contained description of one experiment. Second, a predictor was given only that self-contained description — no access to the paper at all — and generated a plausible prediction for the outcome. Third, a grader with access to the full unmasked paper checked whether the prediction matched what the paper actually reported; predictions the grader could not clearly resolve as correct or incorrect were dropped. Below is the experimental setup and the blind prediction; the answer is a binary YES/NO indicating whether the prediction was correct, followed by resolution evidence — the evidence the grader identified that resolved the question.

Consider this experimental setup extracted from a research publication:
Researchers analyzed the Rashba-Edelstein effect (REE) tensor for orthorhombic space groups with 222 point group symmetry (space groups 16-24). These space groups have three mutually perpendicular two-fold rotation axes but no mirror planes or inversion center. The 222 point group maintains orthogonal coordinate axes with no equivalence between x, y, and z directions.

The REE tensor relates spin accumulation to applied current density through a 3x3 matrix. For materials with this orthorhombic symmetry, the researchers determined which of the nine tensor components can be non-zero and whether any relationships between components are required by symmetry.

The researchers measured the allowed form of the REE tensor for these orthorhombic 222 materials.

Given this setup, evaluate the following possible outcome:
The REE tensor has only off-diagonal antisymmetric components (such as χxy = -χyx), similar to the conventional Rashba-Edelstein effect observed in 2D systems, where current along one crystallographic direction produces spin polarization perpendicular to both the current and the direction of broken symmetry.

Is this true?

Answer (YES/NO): NO